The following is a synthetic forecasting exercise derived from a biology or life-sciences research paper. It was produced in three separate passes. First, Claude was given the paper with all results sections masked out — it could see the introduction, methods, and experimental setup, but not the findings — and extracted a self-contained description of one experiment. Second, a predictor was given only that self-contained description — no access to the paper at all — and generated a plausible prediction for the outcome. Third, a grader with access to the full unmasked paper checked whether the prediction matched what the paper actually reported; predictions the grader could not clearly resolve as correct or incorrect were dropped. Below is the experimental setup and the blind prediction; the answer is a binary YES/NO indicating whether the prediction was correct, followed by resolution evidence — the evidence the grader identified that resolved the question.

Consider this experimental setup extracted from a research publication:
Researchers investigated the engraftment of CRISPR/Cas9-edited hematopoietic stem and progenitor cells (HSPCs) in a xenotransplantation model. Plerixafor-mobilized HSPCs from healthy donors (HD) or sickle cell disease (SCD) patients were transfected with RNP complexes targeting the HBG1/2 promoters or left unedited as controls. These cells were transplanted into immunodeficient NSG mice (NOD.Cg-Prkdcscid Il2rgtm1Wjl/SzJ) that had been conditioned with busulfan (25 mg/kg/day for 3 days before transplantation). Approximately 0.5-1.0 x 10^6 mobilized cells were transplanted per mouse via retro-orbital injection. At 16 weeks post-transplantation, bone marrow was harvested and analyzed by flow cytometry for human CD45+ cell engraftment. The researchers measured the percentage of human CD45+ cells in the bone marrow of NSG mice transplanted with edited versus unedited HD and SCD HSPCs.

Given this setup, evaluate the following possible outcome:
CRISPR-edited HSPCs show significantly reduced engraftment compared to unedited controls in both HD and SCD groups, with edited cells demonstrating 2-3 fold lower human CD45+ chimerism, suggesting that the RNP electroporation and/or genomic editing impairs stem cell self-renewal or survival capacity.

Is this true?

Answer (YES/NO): NO